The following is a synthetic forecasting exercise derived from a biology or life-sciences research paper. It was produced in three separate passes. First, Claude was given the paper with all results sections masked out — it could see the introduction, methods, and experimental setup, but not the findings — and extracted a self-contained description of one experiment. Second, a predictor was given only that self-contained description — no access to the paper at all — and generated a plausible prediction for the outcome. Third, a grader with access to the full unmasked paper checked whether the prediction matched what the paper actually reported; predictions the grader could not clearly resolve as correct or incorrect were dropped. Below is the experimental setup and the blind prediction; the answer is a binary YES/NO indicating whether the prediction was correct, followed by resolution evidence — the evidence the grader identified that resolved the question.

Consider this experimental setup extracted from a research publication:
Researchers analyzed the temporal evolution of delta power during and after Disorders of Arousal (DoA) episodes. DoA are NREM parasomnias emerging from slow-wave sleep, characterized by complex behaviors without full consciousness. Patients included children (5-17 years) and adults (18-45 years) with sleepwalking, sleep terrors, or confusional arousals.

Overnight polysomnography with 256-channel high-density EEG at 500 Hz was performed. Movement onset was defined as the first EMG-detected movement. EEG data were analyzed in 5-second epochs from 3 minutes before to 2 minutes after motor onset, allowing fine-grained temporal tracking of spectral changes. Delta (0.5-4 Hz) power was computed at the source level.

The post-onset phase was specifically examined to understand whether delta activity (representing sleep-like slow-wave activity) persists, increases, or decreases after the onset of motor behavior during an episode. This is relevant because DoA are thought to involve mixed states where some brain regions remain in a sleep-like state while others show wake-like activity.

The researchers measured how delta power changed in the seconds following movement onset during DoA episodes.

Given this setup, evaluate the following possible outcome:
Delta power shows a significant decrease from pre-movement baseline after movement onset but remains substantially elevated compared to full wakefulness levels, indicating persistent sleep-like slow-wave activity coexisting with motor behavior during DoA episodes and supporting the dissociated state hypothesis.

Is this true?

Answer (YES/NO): NO